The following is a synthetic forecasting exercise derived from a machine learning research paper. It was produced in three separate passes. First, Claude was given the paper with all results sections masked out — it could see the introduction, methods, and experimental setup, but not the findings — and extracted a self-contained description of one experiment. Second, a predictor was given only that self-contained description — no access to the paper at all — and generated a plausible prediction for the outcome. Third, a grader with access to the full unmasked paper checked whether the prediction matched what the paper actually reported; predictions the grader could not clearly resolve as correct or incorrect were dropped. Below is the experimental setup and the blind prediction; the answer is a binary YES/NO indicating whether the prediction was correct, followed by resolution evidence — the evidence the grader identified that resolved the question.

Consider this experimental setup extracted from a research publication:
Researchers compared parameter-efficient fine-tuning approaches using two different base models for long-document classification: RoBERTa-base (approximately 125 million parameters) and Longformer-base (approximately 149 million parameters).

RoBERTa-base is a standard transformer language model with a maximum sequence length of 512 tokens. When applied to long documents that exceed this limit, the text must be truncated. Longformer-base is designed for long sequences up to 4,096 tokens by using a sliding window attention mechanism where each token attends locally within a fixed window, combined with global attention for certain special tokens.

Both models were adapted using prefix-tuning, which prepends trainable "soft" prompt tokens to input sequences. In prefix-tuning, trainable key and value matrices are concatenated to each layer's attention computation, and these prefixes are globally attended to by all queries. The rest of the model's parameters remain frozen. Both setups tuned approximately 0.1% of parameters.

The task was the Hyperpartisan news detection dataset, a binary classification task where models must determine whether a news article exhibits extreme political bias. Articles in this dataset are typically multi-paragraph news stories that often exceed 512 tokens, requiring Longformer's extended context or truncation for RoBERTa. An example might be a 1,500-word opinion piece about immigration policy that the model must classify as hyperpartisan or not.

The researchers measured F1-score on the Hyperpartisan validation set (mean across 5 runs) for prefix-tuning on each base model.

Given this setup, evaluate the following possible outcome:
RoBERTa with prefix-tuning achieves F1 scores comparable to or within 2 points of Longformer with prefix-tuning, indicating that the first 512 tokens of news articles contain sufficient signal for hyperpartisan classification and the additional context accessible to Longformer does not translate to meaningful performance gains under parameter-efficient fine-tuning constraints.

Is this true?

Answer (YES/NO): NO